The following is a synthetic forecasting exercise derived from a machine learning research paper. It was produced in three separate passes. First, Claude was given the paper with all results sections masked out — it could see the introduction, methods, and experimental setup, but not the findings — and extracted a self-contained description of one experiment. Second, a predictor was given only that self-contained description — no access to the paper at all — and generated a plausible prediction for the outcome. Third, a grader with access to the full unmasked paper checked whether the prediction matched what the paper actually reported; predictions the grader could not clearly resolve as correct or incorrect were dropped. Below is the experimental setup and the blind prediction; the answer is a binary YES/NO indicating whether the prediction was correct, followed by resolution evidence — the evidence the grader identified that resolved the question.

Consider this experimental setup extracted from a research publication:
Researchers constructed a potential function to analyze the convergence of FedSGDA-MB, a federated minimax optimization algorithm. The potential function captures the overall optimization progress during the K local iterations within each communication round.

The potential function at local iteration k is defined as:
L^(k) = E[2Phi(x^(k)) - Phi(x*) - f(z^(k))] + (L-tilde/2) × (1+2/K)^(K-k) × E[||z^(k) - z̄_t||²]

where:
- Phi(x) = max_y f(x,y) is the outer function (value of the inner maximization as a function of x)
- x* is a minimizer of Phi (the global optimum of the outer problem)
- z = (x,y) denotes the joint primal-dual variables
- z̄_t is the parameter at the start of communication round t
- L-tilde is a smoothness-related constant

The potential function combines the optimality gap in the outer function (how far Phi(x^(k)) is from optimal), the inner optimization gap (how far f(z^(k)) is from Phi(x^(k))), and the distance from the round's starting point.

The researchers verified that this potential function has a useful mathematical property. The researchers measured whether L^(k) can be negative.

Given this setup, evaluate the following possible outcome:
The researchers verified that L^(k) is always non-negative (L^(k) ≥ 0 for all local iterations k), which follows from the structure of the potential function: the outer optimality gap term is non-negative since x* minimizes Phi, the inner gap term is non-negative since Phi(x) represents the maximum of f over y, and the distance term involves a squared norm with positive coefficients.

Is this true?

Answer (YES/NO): YES